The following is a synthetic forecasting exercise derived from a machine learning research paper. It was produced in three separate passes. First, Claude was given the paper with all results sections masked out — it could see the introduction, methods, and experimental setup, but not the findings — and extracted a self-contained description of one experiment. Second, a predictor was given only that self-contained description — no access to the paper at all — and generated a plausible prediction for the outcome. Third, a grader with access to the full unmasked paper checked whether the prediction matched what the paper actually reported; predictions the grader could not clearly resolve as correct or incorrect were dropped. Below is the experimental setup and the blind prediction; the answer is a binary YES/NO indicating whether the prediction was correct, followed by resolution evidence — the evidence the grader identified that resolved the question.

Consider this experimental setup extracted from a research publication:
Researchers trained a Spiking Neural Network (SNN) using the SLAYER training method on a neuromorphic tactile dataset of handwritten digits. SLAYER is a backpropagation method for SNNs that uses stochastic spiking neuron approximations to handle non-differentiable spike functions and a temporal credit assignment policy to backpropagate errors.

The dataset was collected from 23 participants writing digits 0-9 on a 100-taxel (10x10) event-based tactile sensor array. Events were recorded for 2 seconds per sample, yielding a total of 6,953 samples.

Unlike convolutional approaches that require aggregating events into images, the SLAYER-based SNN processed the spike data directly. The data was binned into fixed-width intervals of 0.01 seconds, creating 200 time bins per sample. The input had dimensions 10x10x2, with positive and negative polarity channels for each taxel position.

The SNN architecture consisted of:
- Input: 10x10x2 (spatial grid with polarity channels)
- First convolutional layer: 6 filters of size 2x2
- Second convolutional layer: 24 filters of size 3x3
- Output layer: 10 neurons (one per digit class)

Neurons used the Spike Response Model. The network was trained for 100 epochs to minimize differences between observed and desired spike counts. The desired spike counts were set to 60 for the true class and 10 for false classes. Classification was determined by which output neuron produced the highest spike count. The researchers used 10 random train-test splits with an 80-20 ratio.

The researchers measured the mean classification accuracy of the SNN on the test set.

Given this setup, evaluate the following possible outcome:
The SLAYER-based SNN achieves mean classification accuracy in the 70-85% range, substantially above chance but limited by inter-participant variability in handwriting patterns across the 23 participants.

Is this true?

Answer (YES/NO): YES